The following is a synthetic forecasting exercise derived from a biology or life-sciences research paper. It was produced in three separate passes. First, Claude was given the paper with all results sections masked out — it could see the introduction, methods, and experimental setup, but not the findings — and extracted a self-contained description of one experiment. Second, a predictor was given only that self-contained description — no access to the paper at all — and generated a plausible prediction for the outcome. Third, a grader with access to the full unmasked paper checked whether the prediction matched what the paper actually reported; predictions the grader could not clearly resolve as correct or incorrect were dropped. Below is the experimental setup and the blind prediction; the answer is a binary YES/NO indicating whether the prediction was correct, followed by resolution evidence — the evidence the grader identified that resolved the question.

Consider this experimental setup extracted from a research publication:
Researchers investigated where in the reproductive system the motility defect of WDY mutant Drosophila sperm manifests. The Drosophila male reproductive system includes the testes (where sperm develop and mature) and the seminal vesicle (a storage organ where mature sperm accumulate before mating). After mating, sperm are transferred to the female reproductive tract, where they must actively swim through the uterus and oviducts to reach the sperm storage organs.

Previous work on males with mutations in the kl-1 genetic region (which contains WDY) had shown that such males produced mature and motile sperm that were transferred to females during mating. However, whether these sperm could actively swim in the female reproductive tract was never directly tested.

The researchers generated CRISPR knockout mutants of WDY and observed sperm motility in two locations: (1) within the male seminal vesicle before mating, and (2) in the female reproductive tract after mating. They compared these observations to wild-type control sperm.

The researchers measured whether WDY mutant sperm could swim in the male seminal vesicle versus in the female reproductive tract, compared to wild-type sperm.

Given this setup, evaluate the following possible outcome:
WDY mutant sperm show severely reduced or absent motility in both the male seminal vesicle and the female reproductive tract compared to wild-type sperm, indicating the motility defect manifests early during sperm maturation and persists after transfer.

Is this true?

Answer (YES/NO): NO